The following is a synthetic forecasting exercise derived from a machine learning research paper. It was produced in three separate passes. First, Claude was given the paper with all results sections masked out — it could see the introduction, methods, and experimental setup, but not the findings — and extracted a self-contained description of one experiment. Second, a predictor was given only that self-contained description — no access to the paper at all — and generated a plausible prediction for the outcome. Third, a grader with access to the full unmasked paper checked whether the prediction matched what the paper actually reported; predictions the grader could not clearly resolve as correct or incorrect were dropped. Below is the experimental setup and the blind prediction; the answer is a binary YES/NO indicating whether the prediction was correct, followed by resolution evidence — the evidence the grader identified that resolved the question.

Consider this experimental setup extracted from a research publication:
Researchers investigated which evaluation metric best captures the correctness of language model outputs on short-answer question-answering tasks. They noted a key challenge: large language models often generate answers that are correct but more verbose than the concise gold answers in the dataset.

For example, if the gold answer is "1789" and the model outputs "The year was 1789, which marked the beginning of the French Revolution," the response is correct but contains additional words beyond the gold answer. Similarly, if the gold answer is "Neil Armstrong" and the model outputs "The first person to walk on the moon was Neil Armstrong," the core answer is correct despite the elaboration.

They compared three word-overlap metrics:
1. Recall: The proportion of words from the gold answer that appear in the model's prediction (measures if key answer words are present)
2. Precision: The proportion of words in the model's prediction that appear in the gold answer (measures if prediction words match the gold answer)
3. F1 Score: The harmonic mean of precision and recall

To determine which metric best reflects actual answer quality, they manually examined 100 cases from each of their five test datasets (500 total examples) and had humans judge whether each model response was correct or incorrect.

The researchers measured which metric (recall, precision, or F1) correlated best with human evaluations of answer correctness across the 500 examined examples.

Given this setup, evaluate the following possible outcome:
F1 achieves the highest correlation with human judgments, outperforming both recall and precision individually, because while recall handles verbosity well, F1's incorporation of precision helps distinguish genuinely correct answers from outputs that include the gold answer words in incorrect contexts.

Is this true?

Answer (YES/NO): NO